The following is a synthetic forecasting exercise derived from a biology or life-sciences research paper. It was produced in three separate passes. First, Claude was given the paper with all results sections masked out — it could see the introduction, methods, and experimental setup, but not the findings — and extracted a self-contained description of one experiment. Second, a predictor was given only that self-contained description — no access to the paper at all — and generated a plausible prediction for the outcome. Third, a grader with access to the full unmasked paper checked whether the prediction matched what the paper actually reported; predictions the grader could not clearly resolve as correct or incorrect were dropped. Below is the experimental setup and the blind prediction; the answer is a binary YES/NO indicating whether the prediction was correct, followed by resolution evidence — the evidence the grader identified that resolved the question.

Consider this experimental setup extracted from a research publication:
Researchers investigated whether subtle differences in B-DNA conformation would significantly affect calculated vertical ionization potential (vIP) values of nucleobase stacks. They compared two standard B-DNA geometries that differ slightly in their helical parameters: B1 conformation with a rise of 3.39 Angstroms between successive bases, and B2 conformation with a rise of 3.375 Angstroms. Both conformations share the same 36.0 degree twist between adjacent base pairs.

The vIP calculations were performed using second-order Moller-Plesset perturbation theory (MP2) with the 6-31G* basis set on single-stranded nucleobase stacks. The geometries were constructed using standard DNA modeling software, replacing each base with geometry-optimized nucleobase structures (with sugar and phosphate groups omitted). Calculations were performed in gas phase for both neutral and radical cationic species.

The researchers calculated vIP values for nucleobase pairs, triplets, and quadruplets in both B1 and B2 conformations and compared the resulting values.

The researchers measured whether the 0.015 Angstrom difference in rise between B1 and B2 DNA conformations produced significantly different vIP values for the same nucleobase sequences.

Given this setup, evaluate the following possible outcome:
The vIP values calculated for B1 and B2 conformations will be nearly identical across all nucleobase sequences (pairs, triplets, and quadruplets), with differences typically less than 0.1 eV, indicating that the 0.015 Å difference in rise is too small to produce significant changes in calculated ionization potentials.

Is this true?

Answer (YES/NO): NO